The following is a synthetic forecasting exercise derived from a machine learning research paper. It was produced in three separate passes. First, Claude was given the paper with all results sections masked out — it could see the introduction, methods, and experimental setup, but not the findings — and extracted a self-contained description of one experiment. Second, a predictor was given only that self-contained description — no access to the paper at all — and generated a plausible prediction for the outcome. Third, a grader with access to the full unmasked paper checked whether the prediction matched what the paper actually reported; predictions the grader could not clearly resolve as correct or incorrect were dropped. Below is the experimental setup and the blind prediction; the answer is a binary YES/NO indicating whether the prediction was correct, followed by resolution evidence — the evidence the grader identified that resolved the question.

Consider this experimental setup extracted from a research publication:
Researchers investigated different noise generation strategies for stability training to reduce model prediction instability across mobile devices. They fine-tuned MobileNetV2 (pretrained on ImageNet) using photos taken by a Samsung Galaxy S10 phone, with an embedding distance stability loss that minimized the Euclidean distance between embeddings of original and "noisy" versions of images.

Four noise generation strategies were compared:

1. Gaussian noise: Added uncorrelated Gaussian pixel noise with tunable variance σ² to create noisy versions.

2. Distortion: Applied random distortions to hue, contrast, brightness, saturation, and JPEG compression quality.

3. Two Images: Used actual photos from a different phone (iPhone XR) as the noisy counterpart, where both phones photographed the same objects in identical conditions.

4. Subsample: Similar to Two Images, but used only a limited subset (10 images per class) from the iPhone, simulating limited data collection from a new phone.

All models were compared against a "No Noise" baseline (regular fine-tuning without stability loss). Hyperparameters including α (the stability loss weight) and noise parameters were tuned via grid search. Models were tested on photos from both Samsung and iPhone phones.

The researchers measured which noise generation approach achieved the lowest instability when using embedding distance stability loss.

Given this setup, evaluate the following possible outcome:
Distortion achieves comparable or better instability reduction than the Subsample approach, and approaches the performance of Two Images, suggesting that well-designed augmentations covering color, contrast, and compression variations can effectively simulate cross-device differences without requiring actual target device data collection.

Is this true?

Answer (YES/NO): NO